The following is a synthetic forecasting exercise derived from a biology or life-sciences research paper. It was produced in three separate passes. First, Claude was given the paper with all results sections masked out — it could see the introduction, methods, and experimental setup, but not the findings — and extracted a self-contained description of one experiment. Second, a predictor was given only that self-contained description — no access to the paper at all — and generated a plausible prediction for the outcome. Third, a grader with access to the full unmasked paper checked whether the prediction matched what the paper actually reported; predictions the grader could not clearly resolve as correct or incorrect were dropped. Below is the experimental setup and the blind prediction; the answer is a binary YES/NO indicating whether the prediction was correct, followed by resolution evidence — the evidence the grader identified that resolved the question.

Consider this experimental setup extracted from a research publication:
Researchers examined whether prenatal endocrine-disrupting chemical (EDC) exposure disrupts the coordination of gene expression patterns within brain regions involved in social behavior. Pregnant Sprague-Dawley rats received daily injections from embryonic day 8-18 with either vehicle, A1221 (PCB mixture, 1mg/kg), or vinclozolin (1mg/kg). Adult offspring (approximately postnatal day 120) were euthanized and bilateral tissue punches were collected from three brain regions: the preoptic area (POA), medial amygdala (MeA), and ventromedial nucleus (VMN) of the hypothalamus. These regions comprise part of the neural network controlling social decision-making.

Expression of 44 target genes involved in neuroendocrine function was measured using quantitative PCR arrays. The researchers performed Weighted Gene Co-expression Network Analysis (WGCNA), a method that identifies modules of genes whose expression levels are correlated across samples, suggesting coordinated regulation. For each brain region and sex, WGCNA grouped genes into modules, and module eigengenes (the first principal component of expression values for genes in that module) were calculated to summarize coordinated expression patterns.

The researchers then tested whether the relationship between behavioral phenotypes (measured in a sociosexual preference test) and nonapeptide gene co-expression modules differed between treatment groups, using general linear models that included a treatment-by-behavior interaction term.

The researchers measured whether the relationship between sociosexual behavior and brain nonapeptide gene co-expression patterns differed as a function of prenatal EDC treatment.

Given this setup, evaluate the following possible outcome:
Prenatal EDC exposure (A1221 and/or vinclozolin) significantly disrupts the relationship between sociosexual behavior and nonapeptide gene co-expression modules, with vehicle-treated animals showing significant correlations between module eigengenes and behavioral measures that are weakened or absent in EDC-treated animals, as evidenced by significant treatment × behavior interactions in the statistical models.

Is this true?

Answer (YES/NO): NO